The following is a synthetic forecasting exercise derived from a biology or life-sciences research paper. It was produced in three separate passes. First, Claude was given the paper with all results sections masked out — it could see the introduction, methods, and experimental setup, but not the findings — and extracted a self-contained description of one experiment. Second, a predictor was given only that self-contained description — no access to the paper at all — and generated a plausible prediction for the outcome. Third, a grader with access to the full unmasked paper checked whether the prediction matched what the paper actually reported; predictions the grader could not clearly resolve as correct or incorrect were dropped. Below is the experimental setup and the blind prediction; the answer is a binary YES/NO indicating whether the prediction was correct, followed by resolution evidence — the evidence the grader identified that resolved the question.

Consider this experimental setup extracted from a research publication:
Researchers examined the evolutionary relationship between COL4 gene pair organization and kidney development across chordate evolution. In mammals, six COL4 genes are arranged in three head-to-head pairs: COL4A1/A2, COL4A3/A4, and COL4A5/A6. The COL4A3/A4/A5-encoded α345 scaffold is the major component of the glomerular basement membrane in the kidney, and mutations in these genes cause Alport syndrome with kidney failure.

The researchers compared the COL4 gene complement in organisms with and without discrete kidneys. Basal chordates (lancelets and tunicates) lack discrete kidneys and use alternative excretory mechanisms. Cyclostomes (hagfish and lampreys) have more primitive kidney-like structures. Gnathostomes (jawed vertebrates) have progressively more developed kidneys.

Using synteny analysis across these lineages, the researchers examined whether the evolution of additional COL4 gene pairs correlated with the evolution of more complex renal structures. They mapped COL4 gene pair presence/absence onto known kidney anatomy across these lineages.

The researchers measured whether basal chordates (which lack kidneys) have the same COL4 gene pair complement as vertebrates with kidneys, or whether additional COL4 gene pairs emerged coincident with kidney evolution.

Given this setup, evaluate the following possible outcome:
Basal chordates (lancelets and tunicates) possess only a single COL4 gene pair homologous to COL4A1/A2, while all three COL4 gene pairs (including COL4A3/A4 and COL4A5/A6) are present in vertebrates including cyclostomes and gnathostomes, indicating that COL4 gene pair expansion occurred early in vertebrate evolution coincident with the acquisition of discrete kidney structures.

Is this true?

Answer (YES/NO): NO